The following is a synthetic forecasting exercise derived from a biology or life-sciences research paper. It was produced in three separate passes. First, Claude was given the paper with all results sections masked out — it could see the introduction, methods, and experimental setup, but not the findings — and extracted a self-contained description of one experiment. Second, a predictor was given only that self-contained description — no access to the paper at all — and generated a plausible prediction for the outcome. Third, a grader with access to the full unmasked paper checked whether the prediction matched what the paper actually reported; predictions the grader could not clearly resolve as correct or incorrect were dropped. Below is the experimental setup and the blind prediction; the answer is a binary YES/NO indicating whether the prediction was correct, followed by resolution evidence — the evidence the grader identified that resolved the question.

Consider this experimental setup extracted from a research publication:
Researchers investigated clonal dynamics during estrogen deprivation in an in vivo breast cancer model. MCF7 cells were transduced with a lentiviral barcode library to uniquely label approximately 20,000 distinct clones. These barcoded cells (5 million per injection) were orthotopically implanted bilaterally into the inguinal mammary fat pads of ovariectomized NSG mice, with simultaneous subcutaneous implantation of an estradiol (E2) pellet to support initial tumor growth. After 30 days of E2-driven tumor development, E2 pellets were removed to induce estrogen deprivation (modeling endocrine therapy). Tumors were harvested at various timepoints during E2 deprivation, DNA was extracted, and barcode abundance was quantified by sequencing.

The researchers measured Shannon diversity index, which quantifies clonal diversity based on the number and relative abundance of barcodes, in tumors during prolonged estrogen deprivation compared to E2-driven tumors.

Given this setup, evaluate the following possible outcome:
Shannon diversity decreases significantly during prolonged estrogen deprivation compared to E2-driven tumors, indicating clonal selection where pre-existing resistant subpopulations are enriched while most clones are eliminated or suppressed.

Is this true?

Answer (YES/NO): NO